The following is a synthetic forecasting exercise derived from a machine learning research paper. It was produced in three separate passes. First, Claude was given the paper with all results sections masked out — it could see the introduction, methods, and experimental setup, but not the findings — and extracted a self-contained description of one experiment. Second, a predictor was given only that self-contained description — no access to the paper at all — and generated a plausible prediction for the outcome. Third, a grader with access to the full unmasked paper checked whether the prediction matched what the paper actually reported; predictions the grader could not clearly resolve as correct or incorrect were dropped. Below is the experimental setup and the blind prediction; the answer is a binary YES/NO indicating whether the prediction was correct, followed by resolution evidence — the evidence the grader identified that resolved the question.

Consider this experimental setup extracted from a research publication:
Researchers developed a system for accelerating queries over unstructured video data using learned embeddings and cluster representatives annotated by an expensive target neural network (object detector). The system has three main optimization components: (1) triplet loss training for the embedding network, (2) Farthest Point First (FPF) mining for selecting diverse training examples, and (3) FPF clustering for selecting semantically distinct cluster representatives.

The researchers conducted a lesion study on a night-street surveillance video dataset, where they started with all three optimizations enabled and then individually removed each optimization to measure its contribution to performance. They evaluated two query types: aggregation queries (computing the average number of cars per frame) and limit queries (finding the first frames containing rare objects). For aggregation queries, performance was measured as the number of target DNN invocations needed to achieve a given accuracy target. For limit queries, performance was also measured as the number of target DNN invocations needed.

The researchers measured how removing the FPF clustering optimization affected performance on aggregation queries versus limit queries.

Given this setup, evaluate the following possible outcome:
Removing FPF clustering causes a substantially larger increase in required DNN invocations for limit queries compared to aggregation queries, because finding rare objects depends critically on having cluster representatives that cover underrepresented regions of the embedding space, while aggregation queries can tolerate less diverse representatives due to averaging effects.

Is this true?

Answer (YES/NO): YES